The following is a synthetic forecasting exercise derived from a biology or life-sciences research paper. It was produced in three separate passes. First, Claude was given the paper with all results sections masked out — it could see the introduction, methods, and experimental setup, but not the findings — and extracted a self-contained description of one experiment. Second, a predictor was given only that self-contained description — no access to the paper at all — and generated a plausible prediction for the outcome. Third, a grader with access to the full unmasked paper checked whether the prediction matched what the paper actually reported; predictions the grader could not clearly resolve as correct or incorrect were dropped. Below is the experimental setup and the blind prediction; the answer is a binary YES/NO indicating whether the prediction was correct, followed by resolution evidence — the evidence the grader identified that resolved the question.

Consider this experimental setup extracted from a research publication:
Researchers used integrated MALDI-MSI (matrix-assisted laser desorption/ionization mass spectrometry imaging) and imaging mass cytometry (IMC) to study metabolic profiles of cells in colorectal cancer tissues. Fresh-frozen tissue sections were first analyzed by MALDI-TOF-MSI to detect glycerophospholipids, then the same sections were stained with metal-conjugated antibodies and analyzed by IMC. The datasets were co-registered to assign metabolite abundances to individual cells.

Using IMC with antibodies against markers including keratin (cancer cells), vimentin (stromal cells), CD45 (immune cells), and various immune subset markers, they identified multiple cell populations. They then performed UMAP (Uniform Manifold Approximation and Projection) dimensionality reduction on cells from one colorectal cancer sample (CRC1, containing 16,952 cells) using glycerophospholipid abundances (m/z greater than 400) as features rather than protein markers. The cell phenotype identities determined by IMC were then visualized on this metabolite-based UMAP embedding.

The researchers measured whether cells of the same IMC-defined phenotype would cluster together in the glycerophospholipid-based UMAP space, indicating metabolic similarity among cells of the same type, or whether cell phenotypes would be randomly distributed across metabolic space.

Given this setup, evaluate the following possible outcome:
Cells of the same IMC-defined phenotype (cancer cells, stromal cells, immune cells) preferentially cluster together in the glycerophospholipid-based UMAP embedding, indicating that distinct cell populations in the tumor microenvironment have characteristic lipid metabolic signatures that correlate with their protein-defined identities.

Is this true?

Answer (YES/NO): NO